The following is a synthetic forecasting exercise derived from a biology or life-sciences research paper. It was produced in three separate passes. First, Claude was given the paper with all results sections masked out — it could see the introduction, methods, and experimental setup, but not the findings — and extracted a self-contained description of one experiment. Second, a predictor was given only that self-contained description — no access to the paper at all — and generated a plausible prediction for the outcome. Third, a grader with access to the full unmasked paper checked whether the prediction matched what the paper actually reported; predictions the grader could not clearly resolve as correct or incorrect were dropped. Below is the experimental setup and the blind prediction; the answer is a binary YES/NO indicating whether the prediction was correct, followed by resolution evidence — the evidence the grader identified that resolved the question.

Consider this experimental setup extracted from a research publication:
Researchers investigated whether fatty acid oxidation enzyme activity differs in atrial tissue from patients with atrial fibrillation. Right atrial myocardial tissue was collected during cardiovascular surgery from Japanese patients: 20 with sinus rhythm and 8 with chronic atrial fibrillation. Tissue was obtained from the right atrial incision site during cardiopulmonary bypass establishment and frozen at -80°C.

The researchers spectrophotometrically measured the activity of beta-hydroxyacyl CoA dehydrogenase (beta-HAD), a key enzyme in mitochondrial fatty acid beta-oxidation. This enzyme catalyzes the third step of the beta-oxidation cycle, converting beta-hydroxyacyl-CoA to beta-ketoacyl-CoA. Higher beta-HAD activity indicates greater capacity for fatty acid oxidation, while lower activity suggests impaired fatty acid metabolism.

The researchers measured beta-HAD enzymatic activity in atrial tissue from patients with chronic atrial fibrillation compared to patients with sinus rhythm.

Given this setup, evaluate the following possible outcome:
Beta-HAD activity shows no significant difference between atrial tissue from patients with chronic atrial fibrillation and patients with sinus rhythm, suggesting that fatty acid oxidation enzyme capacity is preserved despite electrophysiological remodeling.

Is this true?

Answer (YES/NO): YES